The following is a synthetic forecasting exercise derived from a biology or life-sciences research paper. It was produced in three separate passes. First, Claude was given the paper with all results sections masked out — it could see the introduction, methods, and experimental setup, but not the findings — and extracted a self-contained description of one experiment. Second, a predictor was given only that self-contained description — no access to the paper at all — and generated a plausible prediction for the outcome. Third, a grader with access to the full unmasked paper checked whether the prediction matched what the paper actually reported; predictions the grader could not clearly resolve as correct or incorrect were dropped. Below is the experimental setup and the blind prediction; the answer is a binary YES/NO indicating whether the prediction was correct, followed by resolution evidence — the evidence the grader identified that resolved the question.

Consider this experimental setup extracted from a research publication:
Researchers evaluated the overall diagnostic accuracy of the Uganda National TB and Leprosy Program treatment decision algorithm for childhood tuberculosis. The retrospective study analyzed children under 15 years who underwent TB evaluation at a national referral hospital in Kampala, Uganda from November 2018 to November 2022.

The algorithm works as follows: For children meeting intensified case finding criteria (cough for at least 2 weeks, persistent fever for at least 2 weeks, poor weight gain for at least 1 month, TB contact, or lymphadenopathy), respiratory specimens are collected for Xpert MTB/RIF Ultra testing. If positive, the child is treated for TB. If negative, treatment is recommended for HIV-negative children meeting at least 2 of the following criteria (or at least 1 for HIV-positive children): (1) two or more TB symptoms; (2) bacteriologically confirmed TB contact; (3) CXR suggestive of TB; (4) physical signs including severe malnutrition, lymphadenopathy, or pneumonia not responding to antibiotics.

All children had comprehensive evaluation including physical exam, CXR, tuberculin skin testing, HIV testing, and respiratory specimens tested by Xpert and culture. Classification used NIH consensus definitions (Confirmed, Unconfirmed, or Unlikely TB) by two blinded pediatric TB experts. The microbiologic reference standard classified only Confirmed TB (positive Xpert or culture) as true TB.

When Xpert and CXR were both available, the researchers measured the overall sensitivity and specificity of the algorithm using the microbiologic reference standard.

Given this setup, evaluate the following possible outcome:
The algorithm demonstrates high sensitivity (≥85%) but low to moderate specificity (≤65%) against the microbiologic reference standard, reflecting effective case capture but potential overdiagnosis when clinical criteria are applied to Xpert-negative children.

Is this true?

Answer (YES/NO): YES